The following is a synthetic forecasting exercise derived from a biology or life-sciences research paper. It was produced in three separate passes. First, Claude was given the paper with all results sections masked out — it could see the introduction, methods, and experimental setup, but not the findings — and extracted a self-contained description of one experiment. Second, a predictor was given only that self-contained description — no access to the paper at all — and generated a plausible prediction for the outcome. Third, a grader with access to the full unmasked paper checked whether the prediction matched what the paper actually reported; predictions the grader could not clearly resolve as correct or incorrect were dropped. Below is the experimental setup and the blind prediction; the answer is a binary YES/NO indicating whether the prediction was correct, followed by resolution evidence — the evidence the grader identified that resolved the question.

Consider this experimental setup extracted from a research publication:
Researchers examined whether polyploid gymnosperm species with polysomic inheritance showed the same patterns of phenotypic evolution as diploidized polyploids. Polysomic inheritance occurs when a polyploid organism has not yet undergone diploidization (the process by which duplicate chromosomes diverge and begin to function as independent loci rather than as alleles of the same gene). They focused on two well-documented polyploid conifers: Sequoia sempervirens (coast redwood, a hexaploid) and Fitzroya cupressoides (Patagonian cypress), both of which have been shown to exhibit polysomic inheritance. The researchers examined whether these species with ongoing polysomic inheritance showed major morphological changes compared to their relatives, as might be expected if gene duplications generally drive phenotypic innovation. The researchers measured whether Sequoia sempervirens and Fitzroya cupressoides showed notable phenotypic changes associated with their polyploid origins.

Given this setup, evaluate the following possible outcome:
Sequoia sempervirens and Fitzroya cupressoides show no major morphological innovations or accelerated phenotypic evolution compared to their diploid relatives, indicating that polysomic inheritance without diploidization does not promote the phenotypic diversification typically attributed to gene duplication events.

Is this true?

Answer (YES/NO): YES